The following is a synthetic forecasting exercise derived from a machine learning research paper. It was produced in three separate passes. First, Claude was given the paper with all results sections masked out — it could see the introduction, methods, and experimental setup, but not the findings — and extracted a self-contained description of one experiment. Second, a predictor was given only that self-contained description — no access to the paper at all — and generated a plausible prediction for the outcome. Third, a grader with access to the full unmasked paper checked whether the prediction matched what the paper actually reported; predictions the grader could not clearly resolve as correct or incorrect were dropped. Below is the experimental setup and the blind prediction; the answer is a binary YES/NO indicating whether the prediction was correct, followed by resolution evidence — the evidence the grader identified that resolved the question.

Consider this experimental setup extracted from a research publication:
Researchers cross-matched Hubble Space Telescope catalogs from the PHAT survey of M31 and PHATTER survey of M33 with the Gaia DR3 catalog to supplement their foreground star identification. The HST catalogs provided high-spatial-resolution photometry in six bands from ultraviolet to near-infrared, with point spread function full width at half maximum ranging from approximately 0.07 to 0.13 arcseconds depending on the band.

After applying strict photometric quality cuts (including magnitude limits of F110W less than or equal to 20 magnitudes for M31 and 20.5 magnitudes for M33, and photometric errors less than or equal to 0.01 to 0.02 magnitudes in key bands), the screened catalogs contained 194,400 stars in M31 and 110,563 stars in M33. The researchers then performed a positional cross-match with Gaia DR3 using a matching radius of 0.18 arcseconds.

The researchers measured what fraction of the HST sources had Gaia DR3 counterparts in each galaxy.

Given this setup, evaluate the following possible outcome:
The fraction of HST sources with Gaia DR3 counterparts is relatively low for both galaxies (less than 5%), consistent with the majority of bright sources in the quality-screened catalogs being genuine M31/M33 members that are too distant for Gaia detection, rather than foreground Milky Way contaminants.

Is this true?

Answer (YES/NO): NO